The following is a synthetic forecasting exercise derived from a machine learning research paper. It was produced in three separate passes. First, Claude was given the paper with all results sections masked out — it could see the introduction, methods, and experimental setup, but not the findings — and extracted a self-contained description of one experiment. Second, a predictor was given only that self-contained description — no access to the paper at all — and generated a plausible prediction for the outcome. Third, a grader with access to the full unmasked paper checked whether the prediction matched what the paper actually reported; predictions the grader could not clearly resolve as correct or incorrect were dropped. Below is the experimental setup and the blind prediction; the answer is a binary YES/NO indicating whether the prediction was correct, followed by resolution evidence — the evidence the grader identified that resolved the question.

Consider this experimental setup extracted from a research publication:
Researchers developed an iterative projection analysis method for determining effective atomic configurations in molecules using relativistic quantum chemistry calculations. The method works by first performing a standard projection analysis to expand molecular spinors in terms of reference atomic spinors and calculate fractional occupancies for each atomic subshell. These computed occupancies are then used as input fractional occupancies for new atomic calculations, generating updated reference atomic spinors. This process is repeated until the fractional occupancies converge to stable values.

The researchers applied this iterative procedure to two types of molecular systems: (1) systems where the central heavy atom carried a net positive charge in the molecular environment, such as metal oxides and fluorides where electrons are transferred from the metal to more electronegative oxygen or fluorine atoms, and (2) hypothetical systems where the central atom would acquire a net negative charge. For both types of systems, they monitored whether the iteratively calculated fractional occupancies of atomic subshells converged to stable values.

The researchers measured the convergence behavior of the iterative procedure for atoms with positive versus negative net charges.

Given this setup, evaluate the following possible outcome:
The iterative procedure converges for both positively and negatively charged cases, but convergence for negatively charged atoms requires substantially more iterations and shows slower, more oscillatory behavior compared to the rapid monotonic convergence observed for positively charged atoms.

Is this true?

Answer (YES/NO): NO